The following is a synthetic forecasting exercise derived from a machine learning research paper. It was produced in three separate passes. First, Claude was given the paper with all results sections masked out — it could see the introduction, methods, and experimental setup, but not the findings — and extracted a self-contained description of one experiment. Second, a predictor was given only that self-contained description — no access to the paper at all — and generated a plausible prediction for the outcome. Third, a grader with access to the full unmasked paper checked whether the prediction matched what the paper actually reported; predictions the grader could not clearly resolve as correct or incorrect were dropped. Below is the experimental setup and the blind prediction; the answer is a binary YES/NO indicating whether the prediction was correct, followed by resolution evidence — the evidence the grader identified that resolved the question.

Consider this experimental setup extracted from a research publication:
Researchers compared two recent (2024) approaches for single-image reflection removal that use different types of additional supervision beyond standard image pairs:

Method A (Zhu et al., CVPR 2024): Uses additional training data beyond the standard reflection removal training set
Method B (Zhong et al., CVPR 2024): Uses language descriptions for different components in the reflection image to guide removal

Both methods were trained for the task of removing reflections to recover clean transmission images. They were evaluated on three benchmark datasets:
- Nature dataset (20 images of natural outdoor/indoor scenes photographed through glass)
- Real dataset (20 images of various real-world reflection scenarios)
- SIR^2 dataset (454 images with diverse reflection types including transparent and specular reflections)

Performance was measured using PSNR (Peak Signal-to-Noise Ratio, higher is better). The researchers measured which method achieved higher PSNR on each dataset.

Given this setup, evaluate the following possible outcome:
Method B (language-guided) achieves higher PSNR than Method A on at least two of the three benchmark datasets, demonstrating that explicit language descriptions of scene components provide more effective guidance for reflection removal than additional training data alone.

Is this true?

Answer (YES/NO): YES